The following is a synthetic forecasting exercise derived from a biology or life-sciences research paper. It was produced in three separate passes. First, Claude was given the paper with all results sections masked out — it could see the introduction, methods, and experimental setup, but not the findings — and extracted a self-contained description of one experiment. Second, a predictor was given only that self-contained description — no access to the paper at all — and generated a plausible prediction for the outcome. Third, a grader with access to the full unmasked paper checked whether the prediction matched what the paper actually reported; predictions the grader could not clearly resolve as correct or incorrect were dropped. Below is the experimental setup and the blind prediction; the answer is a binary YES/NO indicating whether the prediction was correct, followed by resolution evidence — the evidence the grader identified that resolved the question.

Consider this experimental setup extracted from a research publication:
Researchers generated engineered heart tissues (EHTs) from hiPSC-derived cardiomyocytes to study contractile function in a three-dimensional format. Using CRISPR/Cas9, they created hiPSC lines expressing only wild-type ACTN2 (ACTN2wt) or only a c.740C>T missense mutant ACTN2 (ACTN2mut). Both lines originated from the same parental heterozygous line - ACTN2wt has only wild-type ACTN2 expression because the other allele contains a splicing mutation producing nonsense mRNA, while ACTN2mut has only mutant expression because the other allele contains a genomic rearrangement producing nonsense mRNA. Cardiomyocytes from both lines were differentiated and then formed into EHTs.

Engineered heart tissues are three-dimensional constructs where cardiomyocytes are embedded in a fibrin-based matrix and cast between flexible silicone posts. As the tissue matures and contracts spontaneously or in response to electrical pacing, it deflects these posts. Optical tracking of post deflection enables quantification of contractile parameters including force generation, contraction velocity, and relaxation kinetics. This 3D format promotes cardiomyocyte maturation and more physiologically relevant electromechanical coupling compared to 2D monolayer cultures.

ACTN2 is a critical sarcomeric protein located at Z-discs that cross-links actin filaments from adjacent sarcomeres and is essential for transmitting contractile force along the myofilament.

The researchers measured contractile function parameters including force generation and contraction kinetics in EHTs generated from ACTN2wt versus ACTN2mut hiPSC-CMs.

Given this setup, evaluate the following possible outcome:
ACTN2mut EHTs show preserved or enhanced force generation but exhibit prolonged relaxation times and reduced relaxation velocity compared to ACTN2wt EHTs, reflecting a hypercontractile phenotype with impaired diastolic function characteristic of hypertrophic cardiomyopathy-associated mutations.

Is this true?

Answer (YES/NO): NO